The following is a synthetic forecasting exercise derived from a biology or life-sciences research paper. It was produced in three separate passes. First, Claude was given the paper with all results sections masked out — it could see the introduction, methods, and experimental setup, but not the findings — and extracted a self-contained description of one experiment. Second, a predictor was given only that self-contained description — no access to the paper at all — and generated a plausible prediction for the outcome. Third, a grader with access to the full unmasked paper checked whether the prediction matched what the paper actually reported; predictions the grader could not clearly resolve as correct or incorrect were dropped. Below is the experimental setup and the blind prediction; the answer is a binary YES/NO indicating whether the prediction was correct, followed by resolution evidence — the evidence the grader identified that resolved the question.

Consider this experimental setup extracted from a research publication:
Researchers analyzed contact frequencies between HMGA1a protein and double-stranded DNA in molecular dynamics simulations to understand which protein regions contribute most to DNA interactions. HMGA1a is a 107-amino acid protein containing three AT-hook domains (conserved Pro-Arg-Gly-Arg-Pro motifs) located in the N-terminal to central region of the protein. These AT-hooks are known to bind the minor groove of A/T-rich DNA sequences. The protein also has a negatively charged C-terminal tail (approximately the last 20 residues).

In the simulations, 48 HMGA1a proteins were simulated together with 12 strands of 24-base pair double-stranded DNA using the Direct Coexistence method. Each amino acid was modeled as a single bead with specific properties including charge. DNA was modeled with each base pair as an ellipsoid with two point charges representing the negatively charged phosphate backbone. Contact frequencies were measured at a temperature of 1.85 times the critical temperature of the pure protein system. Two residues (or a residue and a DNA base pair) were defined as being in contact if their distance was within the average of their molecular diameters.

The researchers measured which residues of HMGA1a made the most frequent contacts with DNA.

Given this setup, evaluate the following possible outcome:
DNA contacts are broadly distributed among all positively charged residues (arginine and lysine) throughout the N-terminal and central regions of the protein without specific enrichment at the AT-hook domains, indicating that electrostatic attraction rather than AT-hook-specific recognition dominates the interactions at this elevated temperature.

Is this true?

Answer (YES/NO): NO